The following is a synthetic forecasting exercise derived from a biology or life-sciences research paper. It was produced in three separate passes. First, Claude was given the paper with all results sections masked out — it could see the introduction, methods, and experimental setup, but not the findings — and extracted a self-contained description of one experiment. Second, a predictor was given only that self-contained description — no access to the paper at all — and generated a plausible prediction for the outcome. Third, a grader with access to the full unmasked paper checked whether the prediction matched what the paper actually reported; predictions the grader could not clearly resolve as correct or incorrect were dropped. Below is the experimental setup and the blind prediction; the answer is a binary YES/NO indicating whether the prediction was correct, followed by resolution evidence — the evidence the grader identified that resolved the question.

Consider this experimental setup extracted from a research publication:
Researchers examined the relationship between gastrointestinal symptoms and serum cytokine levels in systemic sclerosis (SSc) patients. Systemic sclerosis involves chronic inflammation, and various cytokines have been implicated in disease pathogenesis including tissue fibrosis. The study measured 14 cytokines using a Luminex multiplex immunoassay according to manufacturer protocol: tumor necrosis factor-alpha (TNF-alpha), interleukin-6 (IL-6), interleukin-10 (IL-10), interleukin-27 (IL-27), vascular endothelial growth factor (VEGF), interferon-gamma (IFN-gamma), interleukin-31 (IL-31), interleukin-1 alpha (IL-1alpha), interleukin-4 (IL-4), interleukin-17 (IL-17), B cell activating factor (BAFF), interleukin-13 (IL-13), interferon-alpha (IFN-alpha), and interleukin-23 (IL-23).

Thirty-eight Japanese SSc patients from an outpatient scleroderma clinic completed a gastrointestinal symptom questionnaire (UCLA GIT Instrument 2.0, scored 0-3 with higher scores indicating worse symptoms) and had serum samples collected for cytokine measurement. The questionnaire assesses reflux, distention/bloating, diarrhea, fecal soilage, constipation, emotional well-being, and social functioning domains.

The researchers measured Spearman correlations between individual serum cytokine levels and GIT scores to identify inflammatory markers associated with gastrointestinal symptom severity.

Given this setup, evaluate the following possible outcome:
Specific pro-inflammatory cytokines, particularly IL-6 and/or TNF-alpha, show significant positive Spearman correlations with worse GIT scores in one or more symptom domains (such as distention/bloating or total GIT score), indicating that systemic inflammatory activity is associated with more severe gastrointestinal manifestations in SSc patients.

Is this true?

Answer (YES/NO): YES